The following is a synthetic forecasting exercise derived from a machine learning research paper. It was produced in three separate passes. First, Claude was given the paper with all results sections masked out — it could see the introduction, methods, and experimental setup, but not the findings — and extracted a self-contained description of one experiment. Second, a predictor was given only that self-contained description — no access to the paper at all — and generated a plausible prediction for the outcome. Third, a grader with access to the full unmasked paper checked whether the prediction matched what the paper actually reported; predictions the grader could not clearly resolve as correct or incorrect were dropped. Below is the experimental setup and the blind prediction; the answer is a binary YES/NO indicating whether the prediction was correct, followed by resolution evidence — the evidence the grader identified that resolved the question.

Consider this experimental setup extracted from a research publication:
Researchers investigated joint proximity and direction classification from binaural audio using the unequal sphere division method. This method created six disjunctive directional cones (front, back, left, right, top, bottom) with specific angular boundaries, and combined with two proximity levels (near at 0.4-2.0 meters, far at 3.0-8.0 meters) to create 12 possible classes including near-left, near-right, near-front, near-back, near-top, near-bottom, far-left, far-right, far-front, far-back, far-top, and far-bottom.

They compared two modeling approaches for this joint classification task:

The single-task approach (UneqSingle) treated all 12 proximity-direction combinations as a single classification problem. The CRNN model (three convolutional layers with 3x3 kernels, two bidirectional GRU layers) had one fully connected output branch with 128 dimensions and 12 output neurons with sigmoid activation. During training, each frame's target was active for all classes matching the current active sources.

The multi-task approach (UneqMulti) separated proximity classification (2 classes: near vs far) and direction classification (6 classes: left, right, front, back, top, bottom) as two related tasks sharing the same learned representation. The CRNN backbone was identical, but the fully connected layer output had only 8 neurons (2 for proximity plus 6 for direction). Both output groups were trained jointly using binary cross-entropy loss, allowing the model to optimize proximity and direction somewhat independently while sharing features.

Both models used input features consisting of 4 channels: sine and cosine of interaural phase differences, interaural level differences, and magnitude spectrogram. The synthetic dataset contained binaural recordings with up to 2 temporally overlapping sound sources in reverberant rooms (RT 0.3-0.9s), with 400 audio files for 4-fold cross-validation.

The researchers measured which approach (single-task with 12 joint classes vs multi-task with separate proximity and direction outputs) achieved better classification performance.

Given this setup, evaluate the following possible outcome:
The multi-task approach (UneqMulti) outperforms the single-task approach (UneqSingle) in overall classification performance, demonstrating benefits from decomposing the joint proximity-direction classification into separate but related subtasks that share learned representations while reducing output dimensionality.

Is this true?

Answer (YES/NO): YES